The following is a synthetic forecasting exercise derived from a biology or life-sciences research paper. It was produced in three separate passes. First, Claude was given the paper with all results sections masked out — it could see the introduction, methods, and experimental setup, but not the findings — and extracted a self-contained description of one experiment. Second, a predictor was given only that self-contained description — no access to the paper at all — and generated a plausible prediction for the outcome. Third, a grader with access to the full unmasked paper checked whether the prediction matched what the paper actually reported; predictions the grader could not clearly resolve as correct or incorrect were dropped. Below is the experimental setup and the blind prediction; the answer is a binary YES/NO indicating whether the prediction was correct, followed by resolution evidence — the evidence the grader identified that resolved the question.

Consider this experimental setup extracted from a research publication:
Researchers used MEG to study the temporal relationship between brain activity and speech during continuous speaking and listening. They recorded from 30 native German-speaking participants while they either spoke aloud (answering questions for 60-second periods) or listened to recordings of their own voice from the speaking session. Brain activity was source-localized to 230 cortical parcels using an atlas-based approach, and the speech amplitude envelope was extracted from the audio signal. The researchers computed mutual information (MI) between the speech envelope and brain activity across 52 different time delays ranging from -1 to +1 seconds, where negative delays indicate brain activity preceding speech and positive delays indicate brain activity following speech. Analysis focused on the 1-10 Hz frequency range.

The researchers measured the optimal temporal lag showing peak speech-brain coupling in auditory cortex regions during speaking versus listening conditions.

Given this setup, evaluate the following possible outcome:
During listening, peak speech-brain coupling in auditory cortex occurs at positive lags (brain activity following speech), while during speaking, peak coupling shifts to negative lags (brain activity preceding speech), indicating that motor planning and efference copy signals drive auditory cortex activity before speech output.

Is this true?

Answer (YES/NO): NO